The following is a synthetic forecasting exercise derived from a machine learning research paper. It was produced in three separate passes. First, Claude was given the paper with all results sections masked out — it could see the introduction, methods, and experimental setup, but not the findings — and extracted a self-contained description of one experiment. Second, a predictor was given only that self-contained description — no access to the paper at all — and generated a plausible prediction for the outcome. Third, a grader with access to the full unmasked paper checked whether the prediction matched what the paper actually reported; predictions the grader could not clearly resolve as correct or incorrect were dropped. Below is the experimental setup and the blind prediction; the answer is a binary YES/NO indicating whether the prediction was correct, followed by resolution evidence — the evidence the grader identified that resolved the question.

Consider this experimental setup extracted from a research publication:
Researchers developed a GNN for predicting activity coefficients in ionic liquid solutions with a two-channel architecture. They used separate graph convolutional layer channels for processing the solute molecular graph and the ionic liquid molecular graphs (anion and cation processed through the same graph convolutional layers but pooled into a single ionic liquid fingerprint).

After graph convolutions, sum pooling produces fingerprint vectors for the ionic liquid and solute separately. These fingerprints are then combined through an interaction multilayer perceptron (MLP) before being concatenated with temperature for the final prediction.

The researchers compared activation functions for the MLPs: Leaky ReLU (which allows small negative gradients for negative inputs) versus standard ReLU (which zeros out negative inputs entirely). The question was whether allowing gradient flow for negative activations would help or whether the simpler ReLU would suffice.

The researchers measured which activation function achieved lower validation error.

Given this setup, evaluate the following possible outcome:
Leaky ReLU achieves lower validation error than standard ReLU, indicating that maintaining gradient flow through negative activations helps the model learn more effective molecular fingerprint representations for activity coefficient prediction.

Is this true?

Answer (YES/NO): YES